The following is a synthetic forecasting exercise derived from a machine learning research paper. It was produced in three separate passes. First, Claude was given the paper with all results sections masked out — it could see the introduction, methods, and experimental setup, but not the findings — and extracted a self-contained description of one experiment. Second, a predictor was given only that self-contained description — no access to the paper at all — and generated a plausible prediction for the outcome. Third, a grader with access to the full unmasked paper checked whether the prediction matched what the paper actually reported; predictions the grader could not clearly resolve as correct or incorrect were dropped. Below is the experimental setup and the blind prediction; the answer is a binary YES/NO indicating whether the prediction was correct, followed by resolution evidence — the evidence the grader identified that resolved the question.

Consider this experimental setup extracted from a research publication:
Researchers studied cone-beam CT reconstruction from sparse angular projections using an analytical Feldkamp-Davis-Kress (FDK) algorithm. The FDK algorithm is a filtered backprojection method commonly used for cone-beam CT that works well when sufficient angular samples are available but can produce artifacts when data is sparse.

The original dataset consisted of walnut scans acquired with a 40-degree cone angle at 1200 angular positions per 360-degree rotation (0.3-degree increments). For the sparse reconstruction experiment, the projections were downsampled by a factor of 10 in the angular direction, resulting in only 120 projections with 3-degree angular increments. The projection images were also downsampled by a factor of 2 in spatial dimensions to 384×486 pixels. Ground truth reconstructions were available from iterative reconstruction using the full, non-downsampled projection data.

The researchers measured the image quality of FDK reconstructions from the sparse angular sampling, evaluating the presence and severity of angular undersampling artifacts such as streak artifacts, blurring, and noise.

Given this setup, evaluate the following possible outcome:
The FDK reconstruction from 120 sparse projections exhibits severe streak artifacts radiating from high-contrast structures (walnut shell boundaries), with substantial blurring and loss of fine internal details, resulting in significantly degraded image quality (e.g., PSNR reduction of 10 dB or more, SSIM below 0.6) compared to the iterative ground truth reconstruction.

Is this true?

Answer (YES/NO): YES